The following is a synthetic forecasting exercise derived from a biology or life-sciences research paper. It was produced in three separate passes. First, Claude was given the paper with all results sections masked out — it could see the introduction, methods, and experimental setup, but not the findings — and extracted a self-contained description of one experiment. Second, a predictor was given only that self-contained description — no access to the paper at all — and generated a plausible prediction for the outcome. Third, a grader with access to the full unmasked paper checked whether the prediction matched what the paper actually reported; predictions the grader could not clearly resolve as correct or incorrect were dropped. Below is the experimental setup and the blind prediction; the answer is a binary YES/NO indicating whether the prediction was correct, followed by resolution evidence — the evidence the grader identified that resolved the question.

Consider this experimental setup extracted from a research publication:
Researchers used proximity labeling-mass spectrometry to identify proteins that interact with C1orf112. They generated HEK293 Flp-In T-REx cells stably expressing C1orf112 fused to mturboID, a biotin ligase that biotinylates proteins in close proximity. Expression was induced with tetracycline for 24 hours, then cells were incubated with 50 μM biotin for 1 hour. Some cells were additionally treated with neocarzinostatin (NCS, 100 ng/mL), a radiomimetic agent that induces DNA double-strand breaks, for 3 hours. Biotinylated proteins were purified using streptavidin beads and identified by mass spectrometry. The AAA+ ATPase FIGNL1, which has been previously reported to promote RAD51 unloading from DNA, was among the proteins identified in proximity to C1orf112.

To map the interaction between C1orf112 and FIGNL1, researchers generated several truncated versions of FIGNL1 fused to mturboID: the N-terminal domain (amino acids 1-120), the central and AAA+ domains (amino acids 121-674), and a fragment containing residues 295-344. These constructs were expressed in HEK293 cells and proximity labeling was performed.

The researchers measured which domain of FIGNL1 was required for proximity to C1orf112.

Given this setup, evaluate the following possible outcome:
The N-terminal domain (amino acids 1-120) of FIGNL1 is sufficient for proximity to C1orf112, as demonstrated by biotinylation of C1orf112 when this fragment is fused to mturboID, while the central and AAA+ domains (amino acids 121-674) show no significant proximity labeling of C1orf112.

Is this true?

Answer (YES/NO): NO